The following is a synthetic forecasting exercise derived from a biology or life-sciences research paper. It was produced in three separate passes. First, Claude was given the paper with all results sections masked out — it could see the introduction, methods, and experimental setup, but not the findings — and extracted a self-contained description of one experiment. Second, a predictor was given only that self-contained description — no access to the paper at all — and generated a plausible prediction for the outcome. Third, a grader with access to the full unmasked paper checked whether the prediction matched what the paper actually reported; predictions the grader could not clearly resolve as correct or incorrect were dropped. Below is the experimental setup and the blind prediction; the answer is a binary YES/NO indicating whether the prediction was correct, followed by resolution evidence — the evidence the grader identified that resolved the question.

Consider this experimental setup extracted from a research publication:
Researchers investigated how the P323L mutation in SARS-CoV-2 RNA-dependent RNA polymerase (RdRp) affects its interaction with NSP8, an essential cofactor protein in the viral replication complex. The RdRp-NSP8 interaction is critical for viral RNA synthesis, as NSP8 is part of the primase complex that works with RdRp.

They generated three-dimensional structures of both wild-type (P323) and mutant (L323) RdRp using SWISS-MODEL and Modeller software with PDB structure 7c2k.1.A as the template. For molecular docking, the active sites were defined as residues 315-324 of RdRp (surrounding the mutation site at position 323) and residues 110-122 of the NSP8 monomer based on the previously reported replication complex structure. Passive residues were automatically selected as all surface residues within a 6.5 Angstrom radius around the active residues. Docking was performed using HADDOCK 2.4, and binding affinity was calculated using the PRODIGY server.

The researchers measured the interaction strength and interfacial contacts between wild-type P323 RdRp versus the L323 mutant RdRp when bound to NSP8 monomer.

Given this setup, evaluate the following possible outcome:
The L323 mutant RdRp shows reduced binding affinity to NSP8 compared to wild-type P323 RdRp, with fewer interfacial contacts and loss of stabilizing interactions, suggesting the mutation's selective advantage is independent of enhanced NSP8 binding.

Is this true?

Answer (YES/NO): NO